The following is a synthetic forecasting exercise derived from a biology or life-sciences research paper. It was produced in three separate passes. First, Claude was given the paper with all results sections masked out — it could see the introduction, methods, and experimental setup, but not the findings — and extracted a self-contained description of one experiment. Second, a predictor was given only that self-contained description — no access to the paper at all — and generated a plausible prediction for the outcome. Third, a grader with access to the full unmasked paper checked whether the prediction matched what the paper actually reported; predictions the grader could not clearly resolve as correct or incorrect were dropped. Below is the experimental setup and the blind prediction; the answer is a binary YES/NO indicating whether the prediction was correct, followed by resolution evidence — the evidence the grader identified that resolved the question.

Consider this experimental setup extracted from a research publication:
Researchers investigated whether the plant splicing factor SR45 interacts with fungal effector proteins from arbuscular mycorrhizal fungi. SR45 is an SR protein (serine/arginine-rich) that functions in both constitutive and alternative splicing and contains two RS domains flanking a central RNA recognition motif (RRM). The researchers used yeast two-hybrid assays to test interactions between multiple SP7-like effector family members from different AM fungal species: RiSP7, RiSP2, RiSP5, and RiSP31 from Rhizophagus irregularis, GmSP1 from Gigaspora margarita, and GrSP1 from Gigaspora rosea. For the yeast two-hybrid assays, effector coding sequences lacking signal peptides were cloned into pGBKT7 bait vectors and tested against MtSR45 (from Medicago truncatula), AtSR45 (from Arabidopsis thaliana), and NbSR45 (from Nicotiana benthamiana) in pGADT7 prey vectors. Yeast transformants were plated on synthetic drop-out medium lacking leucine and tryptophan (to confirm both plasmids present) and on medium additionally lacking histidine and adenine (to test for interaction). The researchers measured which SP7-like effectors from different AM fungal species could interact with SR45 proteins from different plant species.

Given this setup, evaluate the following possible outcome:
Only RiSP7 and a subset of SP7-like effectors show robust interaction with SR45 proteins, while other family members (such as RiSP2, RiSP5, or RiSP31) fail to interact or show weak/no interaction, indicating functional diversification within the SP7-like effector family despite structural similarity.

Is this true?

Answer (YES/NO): NO